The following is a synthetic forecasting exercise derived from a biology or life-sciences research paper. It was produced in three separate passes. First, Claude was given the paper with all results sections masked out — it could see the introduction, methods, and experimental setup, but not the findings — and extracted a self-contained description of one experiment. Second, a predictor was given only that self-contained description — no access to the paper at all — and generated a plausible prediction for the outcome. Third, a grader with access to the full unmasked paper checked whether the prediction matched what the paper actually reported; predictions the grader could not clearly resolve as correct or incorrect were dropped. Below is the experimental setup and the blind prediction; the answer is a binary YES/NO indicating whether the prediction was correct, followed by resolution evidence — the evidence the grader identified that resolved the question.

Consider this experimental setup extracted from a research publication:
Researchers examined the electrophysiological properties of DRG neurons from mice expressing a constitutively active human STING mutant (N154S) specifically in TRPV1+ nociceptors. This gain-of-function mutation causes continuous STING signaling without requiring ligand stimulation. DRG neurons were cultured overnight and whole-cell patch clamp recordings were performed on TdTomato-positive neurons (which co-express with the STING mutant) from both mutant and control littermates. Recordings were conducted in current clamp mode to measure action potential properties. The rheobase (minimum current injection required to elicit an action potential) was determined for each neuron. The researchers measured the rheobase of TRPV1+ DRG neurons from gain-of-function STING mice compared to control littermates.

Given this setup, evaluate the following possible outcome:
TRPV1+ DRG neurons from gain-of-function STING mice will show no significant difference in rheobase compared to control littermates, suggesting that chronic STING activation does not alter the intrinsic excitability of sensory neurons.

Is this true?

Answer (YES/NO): NO